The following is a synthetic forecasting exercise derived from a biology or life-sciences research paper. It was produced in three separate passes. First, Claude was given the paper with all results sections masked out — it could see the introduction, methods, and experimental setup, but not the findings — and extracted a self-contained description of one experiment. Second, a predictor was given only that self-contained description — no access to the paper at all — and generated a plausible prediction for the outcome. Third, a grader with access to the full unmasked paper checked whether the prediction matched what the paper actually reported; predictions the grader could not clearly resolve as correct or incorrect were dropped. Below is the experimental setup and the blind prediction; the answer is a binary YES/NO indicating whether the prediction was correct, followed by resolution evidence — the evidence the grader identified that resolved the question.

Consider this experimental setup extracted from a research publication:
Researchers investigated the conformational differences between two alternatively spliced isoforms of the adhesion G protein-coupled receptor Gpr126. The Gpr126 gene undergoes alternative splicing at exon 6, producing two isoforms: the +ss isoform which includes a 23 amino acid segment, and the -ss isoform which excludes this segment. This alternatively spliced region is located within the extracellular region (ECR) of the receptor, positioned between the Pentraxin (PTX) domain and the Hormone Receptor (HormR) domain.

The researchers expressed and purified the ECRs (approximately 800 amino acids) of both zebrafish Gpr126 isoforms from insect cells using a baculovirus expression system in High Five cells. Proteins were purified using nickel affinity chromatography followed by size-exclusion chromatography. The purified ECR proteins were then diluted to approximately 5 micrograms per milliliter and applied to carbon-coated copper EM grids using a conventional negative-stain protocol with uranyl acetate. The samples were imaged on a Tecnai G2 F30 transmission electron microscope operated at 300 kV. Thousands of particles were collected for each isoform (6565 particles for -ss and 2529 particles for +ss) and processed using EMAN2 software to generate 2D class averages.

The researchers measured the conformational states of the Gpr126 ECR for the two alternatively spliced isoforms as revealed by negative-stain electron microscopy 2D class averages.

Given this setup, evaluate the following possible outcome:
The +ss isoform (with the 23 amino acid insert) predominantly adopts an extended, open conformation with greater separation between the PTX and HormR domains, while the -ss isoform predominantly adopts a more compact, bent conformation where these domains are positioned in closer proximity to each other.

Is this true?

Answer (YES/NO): NO